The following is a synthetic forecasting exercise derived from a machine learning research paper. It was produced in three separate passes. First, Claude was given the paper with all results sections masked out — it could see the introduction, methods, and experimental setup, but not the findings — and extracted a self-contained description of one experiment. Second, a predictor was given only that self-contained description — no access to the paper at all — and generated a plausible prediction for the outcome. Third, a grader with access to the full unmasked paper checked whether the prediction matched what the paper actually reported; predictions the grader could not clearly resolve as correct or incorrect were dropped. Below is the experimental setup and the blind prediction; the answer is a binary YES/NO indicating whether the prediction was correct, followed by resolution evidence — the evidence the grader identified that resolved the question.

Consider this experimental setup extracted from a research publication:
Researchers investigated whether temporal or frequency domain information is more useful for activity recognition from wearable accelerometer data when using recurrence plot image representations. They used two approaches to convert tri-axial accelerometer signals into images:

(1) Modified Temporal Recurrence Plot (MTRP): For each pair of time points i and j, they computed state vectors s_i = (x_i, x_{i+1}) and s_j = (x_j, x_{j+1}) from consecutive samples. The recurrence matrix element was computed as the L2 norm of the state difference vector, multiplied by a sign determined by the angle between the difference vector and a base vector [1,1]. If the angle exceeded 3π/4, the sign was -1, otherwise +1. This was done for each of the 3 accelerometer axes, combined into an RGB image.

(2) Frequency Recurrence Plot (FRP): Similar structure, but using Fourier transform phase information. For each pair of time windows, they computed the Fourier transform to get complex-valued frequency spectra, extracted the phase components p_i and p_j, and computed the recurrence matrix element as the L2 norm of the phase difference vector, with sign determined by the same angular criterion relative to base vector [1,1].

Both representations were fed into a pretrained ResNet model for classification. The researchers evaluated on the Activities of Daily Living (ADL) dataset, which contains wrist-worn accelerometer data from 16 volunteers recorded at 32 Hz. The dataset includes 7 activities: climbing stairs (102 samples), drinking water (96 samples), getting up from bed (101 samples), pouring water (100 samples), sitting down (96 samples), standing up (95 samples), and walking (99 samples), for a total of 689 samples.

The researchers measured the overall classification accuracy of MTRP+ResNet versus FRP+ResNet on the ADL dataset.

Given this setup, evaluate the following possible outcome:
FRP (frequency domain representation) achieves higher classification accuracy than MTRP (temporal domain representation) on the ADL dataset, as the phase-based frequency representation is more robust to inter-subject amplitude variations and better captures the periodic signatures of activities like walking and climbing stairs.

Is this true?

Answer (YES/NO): NO